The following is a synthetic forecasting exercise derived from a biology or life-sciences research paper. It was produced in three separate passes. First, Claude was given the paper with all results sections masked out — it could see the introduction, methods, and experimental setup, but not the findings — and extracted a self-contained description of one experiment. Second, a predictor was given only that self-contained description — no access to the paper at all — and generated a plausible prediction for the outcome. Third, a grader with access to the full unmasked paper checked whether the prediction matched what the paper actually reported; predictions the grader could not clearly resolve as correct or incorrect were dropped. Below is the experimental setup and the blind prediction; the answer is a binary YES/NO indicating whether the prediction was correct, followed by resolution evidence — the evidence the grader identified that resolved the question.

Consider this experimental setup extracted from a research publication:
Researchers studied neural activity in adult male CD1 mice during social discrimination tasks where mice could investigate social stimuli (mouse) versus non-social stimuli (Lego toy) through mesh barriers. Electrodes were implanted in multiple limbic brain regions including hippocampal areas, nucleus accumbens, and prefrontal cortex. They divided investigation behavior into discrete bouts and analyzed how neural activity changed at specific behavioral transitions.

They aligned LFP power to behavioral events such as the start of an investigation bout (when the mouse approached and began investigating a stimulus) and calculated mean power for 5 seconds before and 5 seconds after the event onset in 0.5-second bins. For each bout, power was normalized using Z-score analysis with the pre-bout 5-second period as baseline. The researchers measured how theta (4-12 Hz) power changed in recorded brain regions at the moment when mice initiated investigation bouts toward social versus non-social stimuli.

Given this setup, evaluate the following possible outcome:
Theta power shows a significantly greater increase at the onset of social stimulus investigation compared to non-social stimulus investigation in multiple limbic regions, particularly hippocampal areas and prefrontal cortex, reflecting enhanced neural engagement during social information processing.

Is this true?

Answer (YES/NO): NO